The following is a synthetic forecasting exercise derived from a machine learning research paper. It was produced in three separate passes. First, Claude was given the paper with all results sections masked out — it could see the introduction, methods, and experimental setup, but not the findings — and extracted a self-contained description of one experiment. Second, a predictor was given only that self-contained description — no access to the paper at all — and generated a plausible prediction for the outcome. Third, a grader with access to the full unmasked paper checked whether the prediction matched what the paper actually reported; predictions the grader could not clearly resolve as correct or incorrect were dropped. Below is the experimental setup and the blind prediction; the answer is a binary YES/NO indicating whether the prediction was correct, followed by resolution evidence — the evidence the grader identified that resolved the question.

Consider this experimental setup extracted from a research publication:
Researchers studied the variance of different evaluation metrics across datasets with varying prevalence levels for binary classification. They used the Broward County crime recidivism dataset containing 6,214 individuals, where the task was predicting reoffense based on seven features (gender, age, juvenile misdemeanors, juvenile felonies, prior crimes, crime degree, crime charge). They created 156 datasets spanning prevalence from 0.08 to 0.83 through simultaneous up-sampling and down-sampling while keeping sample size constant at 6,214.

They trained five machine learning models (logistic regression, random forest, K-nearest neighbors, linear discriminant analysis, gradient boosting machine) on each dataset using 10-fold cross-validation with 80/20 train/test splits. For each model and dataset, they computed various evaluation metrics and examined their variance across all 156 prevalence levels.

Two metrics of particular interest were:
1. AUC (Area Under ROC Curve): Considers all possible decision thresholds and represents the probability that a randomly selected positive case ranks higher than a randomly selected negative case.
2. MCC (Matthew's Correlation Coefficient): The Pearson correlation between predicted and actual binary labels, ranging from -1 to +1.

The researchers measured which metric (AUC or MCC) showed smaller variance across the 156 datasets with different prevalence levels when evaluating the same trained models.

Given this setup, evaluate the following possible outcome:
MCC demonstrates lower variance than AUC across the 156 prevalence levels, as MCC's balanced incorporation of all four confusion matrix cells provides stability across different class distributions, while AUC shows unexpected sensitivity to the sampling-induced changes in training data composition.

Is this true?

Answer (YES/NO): NO